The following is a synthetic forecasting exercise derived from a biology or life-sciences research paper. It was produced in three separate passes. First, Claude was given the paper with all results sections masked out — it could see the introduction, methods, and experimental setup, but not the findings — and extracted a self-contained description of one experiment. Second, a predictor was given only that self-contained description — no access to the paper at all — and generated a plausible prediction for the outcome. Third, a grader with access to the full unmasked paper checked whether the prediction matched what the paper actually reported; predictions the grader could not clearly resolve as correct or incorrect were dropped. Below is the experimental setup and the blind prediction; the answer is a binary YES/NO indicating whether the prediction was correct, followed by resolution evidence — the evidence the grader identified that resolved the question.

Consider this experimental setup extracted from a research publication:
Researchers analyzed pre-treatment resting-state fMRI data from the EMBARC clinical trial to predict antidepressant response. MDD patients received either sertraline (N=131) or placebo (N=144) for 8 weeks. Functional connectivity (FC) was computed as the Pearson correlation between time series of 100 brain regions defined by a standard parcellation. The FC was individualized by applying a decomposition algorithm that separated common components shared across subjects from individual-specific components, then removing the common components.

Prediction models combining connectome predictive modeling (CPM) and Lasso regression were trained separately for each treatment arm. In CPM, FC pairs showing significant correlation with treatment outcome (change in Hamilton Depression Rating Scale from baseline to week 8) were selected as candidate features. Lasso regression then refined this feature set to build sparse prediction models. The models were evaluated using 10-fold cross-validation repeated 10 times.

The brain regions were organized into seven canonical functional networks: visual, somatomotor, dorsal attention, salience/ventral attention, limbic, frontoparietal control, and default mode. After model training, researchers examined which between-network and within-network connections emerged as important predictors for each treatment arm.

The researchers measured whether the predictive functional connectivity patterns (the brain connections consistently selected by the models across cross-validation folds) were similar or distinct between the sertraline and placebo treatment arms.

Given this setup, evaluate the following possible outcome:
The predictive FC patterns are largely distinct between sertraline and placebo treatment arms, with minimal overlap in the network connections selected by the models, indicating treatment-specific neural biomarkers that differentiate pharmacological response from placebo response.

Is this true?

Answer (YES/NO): YES